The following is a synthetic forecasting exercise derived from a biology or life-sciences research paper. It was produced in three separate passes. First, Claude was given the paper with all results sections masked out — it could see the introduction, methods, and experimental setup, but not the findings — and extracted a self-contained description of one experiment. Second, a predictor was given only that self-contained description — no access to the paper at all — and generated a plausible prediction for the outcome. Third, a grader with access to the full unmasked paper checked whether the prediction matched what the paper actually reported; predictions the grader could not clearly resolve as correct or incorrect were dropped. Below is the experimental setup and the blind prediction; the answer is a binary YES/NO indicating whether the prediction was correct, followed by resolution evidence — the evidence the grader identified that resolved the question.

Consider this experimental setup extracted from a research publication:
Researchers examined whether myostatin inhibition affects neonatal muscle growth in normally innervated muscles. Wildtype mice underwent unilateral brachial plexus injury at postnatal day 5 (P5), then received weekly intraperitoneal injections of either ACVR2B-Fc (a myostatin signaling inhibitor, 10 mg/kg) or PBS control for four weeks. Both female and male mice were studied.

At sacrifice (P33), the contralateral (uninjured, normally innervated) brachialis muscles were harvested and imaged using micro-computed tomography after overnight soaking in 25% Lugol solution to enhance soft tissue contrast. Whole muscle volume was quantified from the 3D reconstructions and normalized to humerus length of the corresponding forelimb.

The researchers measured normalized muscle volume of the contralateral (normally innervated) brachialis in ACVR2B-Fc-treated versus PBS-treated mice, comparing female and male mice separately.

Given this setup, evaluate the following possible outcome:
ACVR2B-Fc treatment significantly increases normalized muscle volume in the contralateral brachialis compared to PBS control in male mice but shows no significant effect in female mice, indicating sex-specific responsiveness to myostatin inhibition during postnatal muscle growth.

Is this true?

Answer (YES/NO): NO